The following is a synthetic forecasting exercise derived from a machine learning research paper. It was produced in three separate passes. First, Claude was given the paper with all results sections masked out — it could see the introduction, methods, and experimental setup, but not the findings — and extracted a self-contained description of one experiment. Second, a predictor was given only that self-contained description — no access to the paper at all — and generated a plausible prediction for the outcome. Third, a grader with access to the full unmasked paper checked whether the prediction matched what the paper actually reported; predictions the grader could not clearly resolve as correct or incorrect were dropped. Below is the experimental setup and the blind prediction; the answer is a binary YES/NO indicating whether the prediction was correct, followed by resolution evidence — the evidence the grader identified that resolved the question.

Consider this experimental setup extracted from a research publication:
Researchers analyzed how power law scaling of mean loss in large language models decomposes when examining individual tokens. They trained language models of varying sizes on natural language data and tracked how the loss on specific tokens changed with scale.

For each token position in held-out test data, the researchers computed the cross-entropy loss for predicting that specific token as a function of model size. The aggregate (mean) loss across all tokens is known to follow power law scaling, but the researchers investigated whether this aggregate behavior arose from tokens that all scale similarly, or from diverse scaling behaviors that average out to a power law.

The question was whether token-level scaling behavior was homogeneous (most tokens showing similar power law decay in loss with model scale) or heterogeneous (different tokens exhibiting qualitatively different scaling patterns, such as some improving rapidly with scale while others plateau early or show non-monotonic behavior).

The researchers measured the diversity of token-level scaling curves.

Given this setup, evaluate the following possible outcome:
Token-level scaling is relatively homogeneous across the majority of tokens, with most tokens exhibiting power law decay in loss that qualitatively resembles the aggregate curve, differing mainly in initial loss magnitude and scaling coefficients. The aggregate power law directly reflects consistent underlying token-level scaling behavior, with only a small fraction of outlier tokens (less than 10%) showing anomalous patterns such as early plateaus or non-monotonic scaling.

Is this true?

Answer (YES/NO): NO